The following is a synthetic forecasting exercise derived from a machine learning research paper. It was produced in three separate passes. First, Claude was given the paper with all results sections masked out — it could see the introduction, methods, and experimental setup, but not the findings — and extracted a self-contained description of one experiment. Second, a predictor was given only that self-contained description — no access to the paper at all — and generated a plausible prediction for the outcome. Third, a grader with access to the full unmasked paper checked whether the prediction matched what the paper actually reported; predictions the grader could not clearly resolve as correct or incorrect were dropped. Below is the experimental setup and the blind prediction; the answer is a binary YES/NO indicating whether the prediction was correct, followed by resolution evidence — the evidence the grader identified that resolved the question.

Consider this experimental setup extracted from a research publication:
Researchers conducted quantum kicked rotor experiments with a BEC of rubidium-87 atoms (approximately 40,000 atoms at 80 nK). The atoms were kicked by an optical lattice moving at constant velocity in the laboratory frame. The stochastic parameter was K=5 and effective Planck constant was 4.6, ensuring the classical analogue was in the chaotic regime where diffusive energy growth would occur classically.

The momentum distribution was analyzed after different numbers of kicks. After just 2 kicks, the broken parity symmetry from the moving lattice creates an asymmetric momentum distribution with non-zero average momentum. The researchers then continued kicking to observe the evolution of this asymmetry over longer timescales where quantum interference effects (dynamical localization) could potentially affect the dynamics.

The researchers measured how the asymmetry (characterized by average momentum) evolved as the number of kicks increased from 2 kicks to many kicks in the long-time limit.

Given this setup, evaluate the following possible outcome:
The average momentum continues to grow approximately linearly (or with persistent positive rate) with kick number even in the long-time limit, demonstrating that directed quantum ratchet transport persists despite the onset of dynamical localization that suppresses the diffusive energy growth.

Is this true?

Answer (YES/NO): NO